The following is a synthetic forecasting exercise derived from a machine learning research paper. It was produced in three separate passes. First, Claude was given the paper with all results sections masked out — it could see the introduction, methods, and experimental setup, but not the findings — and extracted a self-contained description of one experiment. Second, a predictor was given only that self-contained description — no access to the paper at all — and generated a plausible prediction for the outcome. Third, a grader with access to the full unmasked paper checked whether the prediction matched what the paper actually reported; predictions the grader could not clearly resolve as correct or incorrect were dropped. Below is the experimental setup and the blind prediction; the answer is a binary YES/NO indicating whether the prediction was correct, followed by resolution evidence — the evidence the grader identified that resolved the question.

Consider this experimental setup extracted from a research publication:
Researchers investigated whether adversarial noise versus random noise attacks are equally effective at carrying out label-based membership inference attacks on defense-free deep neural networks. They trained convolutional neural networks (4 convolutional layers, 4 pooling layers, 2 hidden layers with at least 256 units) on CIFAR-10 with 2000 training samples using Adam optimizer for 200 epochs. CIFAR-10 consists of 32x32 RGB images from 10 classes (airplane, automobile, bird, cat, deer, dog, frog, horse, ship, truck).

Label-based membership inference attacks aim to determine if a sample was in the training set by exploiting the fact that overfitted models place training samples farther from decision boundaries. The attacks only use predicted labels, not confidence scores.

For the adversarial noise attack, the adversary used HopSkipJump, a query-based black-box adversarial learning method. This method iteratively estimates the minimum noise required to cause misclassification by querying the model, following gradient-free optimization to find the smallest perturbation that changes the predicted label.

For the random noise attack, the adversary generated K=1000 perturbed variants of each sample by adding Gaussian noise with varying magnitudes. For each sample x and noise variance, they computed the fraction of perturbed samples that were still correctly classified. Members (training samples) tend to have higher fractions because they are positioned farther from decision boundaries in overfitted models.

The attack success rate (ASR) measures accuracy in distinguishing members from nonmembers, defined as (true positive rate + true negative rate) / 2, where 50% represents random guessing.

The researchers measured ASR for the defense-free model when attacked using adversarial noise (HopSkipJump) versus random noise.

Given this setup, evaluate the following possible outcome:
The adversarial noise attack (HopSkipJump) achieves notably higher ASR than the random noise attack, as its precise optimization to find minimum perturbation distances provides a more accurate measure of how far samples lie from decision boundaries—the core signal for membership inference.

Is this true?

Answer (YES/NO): YES